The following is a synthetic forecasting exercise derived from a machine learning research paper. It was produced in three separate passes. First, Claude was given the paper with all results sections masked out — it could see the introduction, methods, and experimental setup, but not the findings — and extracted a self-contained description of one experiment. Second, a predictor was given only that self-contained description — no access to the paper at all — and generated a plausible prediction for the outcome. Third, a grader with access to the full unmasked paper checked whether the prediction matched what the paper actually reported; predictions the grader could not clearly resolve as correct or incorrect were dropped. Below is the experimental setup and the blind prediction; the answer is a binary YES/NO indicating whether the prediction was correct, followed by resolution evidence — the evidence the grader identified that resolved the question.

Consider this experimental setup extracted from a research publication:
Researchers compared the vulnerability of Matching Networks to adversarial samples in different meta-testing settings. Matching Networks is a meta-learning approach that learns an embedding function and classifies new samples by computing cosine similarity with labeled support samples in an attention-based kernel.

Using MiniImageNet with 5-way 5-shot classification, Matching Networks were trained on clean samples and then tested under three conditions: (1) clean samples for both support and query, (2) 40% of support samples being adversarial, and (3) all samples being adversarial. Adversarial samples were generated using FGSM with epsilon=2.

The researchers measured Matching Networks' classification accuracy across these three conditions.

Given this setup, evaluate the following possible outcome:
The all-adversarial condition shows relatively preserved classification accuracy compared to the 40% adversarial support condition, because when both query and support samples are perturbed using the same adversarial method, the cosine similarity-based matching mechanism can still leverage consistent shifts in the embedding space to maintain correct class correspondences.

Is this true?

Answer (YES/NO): YES